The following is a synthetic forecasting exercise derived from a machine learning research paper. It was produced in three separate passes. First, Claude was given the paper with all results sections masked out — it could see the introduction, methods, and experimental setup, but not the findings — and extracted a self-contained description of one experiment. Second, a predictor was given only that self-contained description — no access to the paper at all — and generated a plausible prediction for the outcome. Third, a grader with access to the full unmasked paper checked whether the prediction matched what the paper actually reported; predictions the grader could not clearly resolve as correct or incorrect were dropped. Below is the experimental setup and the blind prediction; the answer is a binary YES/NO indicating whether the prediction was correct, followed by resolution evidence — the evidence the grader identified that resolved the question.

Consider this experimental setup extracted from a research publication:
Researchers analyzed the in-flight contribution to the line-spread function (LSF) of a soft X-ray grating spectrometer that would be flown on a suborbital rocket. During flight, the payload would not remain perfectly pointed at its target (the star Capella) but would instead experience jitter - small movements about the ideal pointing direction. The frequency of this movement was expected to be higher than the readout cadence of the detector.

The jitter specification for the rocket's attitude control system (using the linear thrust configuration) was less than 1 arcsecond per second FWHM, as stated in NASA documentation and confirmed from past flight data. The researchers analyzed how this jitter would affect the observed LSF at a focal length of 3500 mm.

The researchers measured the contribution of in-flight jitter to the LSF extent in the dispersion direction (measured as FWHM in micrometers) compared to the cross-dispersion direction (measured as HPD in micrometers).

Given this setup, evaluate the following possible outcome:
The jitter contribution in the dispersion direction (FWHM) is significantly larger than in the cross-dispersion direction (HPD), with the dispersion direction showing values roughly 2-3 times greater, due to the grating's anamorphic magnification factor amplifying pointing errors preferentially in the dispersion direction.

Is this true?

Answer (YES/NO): NO